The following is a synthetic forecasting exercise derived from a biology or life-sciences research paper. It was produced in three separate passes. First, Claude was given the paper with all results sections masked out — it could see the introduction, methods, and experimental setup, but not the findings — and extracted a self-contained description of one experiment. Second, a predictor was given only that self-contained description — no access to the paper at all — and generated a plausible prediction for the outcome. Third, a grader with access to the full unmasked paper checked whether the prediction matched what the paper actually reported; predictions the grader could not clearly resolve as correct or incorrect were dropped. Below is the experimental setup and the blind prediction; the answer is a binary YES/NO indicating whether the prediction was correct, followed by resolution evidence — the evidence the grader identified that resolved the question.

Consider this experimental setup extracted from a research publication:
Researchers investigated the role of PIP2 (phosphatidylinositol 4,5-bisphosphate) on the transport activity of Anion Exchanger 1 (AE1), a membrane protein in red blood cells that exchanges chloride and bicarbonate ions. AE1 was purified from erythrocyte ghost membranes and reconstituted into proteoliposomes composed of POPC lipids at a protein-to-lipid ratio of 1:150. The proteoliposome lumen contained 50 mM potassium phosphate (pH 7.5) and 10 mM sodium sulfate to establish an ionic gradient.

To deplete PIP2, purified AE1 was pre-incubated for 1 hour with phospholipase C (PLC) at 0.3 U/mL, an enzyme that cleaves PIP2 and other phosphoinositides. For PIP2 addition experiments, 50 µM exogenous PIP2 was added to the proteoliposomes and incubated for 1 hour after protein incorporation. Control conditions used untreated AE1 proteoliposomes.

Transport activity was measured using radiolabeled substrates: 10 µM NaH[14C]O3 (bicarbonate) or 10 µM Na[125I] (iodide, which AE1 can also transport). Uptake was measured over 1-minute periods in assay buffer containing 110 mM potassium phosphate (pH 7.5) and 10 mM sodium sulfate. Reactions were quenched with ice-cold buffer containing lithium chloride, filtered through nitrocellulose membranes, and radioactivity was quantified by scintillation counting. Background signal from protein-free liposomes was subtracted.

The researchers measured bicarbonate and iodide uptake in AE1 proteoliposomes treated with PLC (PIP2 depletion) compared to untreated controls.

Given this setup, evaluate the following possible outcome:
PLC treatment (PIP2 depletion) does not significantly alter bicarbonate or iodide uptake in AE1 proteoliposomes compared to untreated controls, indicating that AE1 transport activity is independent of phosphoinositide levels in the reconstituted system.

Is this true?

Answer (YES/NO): NO